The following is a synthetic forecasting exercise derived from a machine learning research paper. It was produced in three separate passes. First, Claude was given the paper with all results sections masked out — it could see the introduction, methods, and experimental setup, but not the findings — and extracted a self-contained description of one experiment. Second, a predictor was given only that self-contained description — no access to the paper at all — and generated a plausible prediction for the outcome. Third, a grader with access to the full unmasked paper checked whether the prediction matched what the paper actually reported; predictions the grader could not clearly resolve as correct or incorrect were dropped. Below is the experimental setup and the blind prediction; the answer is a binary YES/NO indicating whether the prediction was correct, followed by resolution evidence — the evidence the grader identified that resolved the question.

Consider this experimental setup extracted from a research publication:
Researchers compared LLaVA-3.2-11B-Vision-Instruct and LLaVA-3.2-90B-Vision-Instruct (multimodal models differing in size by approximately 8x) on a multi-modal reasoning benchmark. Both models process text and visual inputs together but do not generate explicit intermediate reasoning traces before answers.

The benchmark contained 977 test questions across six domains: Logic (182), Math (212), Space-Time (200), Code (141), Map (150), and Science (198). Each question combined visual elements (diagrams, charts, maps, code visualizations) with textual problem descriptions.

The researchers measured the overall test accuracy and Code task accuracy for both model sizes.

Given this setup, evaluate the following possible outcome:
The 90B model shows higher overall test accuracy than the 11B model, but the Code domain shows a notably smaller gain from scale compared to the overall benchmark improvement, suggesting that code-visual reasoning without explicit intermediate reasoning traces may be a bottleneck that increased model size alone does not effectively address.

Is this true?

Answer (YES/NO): NO